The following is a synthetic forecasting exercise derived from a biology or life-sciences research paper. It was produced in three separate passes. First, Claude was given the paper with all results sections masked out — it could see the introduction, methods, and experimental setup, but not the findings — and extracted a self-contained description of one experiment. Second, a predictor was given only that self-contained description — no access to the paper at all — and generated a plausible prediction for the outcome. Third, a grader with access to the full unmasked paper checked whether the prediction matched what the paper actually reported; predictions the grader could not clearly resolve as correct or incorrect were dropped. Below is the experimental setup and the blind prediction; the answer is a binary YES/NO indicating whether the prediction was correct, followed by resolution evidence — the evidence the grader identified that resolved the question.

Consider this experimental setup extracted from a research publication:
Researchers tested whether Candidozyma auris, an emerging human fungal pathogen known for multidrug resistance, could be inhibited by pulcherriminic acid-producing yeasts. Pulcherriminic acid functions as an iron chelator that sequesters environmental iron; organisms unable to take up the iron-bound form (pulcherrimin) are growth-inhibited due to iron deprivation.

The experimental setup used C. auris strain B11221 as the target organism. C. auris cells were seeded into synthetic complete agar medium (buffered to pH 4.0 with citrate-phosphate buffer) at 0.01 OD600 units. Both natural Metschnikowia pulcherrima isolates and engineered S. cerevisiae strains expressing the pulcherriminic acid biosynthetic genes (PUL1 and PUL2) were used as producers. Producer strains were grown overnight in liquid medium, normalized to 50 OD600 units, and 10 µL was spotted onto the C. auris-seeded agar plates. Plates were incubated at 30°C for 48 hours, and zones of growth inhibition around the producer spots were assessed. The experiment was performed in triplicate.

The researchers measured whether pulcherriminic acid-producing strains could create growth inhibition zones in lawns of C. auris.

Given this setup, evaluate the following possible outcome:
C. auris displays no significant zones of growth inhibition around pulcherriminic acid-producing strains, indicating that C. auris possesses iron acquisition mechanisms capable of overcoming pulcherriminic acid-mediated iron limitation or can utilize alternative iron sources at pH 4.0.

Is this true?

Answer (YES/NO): NO